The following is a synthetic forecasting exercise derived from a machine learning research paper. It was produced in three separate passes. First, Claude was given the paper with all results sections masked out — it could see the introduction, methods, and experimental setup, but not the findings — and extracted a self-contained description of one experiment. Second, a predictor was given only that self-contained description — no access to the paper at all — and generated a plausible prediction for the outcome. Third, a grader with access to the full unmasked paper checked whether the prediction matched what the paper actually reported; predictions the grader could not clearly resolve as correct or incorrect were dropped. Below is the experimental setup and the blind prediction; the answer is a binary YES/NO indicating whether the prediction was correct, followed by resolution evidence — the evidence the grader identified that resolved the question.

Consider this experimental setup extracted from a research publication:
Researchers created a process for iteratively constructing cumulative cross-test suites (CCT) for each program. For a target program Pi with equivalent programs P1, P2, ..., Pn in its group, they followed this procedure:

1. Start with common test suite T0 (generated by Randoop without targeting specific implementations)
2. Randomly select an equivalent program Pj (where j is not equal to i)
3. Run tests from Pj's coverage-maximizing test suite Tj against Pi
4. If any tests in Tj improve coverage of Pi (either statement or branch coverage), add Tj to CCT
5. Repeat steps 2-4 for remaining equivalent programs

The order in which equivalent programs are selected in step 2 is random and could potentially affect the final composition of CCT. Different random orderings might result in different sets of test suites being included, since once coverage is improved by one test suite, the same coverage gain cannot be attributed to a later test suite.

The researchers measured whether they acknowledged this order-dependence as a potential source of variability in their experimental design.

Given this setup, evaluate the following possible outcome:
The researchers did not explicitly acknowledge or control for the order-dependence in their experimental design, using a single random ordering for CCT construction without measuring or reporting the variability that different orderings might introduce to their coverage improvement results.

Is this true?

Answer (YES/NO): NO